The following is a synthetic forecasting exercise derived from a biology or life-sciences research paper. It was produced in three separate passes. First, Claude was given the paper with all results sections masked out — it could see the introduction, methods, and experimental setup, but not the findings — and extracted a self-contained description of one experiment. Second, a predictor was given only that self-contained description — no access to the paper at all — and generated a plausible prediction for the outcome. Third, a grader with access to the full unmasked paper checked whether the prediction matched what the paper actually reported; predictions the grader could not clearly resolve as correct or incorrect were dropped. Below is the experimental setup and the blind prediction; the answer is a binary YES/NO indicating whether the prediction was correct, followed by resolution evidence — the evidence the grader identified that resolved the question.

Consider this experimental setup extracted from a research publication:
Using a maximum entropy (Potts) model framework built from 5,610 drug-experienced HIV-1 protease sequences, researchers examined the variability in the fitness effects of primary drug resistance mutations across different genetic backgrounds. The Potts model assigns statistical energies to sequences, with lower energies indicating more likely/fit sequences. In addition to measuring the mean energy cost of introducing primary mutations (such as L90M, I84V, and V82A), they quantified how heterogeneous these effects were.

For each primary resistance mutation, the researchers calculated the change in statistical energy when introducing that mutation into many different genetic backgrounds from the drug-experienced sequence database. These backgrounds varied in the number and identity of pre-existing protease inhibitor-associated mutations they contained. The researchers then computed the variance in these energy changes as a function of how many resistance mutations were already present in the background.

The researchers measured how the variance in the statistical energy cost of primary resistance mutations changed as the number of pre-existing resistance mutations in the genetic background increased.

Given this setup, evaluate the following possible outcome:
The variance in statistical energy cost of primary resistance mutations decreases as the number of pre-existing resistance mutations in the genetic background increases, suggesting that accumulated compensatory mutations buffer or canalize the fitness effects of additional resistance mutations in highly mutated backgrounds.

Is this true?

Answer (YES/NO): NO